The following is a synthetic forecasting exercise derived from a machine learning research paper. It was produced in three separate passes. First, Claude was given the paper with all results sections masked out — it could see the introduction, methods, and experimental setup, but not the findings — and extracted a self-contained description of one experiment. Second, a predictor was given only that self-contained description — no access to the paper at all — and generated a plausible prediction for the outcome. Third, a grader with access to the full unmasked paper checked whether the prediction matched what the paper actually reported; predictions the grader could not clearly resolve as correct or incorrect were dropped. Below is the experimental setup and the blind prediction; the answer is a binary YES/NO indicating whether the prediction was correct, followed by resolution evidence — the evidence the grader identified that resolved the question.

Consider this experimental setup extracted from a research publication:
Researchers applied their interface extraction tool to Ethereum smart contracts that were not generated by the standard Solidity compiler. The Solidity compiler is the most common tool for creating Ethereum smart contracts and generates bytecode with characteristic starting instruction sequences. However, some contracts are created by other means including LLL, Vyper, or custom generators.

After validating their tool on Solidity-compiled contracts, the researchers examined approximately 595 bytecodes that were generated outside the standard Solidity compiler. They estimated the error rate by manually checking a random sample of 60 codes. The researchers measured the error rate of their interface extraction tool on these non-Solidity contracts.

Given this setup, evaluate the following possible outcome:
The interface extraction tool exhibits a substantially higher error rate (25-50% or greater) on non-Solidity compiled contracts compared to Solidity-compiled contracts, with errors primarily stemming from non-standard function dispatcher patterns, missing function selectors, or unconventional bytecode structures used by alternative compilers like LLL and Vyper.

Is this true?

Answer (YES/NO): NO